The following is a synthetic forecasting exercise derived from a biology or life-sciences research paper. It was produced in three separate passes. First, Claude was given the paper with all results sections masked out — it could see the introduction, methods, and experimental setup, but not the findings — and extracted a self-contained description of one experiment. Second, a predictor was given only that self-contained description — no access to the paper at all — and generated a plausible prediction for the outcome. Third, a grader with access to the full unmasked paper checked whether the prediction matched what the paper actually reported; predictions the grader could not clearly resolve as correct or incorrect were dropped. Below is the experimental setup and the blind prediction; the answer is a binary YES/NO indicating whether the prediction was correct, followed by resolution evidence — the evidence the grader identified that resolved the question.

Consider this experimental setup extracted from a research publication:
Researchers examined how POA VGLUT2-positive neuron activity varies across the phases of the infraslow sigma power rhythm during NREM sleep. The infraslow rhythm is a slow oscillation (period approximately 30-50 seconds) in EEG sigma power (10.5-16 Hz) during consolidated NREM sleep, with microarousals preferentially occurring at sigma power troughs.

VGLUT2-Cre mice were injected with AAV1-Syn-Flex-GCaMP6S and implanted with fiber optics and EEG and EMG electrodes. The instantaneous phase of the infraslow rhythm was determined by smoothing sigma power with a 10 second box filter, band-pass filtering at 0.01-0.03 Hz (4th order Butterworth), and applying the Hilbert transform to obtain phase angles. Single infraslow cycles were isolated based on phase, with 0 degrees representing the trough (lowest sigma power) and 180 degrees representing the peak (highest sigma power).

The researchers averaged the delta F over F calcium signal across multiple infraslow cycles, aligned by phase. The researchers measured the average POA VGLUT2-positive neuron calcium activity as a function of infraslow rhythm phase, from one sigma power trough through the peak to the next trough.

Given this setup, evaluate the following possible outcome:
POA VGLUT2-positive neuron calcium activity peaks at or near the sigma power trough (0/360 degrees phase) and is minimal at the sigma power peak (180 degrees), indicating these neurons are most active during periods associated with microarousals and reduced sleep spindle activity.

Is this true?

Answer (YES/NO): YES